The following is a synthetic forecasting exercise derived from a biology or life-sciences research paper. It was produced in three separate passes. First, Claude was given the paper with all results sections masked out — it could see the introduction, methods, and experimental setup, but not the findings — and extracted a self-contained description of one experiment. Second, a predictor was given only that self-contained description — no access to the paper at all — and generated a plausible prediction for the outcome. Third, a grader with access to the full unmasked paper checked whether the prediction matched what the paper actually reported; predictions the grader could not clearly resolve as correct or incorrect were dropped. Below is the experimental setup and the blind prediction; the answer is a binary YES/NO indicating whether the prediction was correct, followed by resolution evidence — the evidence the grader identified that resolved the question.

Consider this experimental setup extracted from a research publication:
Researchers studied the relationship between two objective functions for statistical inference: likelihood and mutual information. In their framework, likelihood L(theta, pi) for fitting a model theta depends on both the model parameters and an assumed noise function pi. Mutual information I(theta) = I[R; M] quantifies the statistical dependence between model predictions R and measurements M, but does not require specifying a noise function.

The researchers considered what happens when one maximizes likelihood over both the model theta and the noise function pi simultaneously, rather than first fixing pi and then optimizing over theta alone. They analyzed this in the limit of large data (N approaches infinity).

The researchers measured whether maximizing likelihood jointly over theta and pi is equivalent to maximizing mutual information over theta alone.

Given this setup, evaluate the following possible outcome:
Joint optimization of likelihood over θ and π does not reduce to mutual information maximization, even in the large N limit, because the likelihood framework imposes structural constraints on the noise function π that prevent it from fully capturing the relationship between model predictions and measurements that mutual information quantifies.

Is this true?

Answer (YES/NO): NO